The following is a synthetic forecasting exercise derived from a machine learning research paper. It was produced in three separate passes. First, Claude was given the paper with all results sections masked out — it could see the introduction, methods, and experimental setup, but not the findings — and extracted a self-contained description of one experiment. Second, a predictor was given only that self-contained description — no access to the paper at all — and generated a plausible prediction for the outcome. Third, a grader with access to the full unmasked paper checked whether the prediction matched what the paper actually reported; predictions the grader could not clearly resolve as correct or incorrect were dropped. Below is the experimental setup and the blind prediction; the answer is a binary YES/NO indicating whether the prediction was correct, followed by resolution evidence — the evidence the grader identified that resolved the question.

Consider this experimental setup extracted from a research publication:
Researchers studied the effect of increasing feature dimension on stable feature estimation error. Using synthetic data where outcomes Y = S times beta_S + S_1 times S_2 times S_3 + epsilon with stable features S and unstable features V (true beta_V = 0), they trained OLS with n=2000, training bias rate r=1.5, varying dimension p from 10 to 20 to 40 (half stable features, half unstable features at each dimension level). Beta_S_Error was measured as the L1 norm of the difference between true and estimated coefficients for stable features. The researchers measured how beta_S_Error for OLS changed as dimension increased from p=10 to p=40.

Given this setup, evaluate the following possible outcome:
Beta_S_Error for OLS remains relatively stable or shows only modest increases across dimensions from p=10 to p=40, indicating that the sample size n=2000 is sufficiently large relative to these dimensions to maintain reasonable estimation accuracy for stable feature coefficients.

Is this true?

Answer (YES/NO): NO